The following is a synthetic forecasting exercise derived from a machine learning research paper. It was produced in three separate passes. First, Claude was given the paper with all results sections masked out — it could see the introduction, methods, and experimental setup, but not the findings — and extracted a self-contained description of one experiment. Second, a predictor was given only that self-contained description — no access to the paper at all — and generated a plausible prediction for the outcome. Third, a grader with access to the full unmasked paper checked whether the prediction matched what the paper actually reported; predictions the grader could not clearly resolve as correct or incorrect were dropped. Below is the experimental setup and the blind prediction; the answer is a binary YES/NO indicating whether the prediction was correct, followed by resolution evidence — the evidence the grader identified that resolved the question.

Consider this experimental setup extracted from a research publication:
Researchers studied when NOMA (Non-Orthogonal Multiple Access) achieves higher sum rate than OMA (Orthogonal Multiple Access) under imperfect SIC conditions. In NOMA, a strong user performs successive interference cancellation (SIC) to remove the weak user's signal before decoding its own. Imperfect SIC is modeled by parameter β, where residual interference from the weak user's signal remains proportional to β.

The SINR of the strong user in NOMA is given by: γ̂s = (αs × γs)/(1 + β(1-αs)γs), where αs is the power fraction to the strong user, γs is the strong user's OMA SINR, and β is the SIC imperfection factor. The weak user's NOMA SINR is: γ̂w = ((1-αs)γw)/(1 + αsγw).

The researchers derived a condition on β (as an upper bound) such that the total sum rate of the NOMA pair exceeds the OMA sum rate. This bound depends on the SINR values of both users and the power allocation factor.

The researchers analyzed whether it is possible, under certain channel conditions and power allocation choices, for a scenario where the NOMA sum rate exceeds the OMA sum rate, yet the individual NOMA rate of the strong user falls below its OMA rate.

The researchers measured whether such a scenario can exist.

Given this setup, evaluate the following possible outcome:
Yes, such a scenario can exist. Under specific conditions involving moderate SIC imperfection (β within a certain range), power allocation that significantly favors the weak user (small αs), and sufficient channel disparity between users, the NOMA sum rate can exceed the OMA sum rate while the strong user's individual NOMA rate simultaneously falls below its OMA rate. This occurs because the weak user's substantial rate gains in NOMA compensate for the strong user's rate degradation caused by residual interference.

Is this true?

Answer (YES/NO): YES